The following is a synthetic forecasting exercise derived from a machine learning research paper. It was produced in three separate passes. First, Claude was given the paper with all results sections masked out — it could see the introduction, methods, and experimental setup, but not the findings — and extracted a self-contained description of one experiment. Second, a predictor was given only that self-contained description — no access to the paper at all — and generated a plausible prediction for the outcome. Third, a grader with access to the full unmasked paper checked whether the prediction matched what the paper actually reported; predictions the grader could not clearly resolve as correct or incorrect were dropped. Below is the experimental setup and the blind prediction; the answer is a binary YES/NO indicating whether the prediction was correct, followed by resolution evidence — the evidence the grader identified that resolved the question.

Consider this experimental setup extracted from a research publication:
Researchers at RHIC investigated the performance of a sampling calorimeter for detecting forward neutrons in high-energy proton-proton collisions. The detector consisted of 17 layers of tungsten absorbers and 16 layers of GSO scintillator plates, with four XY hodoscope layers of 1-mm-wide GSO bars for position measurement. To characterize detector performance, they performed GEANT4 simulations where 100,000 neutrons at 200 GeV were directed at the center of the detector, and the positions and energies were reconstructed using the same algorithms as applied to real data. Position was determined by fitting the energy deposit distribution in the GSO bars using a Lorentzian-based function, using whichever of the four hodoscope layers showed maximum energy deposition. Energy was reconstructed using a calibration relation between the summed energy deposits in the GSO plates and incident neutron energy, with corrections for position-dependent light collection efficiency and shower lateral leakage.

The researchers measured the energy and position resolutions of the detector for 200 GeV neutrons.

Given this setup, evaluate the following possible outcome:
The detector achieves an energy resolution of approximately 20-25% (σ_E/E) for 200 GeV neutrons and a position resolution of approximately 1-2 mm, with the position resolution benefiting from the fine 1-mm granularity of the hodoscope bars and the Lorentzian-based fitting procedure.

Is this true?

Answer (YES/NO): NO